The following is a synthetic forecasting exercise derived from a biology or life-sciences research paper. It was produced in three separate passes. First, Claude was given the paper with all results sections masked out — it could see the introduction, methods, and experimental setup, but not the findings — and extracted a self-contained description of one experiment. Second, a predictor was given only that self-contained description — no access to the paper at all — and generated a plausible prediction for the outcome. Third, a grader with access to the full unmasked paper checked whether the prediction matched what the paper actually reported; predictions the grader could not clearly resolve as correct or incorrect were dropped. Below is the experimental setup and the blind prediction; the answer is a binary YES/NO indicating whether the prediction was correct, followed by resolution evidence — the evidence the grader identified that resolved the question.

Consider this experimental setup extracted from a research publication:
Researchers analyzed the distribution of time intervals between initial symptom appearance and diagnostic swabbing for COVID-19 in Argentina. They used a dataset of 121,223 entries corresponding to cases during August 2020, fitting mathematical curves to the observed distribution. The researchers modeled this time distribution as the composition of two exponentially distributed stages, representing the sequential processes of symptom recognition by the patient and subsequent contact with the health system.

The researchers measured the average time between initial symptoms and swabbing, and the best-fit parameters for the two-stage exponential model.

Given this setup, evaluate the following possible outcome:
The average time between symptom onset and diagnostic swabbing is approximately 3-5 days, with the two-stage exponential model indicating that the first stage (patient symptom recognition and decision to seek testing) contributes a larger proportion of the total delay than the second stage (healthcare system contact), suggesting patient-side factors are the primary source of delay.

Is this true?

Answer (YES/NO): YES